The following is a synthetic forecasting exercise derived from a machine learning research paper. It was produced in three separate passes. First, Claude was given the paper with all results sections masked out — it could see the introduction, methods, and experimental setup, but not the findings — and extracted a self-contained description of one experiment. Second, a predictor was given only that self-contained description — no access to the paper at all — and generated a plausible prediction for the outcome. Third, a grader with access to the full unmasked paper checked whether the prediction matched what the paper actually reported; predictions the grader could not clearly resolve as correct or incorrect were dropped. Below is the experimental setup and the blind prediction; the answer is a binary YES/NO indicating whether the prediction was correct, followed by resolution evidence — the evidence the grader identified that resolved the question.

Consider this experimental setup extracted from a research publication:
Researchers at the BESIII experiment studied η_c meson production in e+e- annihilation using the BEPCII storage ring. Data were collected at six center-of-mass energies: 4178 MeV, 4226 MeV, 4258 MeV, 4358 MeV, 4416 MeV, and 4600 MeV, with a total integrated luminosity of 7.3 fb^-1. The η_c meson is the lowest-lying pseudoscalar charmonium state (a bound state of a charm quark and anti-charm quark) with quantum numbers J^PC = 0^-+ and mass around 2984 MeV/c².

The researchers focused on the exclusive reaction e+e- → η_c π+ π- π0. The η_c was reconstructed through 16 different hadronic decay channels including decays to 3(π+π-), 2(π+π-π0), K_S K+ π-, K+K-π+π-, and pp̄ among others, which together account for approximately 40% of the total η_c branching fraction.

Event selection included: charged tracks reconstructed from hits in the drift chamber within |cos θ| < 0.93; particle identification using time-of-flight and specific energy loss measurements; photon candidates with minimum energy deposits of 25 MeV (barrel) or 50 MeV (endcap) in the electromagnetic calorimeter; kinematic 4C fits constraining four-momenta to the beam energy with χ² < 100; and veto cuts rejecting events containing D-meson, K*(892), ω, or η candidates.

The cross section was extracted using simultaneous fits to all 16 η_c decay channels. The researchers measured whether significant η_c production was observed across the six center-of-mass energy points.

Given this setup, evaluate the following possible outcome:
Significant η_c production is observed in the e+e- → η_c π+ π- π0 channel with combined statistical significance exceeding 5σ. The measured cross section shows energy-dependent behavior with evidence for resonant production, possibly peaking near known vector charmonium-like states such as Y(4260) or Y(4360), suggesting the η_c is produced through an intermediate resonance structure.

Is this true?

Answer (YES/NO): YES